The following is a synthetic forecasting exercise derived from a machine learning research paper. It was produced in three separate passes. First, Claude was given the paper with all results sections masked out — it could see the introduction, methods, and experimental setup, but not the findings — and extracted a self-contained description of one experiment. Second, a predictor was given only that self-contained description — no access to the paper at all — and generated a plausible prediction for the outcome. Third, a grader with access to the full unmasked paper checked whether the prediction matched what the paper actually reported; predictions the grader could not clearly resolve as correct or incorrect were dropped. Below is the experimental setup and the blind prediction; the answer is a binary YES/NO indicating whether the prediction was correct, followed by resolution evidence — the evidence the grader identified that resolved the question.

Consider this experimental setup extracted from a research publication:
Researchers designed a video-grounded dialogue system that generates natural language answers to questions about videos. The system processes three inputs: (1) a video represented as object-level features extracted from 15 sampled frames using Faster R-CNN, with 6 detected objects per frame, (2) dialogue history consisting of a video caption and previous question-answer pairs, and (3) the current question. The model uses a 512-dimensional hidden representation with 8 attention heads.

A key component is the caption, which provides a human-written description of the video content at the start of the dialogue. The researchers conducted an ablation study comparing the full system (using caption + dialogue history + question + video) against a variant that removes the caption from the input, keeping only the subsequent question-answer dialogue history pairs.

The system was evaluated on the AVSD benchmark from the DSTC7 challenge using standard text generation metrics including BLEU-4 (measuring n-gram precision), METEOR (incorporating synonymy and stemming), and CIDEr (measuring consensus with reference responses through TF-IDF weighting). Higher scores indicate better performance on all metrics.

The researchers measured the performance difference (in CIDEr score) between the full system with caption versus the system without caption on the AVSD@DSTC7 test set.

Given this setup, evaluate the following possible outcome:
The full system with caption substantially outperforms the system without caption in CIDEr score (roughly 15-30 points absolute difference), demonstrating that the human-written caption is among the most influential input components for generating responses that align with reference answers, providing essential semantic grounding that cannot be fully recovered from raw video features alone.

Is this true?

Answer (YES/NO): NO